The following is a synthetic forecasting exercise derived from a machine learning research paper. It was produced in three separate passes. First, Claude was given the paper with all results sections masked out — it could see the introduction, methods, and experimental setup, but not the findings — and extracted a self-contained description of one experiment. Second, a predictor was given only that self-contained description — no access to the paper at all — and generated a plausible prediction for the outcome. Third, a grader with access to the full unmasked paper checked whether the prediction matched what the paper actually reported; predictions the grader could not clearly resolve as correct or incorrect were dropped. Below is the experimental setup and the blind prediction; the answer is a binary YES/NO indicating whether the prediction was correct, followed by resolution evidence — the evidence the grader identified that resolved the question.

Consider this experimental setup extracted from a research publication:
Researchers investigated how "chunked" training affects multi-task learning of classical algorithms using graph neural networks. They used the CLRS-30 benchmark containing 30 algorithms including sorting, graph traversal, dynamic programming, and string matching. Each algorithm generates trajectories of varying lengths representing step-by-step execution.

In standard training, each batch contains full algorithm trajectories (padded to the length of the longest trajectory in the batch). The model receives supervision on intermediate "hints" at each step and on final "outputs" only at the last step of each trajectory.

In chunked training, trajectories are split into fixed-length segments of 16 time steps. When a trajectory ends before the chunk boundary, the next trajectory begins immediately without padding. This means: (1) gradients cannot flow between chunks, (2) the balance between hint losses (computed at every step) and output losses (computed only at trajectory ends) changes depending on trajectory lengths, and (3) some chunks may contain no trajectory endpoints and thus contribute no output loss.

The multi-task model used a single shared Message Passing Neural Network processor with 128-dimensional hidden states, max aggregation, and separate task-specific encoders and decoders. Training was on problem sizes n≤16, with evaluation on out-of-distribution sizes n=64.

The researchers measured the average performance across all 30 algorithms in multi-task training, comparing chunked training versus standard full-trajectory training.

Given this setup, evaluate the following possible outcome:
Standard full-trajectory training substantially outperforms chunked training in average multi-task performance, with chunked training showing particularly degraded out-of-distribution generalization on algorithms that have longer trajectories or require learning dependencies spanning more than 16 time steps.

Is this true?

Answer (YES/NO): NO